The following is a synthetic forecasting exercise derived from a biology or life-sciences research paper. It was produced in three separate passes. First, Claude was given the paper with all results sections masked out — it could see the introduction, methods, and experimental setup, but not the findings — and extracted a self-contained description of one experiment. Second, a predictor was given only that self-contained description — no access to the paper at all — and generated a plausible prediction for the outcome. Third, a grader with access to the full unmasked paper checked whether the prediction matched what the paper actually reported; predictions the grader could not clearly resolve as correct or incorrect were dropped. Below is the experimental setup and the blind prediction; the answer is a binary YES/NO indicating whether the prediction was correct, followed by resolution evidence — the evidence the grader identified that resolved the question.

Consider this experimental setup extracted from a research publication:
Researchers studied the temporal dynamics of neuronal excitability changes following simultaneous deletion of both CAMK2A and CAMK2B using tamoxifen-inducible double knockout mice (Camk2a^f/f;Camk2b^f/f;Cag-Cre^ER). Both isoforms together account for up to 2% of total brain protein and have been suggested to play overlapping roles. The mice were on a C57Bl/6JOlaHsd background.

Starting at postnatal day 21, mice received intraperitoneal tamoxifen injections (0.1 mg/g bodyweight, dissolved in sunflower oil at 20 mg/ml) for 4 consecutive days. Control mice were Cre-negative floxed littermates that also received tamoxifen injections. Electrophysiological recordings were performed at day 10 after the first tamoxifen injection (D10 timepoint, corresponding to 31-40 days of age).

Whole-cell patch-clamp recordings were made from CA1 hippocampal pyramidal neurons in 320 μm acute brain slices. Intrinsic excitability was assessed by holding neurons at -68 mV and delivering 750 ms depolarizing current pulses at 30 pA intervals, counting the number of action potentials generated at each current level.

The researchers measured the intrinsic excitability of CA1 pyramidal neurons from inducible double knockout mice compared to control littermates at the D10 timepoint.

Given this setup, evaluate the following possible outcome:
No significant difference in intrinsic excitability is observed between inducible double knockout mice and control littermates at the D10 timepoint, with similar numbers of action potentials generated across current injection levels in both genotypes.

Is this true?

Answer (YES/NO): NO